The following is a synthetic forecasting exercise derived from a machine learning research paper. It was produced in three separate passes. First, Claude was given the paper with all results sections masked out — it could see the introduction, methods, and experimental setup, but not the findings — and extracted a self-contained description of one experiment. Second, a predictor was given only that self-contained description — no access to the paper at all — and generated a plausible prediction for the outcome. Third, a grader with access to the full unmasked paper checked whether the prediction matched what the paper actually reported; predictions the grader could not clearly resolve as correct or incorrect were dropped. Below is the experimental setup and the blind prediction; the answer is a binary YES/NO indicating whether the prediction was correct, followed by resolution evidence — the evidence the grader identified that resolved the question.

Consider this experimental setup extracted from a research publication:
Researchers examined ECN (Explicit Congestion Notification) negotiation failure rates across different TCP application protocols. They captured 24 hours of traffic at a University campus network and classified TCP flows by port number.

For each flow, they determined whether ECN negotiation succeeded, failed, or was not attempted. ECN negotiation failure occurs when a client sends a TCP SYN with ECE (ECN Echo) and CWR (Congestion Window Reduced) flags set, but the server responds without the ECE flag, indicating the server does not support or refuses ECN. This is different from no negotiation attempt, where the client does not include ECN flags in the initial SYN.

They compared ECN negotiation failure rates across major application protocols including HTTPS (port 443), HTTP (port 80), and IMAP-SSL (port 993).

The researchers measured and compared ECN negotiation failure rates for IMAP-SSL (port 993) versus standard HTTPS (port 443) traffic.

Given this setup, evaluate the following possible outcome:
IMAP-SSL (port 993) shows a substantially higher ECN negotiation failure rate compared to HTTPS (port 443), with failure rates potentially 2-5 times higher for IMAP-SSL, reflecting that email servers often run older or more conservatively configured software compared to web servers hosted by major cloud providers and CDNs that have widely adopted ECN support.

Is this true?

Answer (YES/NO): YES